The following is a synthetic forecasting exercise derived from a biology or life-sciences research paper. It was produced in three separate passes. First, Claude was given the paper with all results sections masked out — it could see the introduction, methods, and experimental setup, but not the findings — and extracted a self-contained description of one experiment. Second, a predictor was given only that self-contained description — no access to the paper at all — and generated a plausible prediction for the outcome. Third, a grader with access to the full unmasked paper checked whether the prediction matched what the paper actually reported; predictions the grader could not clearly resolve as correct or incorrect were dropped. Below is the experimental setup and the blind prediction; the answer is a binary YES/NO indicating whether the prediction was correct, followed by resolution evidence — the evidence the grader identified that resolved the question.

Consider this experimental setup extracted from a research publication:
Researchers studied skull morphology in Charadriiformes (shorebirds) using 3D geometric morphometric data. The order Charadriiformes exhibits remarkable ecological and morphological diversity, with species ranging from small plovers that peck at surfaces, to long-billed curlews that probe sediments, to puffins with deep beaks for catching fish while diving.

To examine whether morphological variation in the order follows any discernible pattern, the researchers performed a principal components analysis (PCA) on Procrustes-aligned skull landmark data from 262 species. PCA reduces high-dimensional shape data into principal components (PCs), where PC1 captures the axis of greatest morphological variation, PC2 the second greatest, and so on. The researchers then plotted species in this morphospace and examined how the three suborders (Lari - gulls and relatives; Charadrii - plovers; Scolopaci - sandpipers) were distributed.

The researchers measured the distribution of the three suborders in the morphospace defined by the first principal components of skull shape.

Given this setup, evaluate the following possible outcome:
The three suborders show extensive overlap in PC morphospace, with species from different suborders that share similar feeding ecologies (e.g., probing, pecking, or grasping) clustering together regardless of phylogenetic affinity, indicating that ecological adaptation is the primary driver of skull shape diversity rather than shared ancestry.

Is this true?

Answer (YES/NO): NO